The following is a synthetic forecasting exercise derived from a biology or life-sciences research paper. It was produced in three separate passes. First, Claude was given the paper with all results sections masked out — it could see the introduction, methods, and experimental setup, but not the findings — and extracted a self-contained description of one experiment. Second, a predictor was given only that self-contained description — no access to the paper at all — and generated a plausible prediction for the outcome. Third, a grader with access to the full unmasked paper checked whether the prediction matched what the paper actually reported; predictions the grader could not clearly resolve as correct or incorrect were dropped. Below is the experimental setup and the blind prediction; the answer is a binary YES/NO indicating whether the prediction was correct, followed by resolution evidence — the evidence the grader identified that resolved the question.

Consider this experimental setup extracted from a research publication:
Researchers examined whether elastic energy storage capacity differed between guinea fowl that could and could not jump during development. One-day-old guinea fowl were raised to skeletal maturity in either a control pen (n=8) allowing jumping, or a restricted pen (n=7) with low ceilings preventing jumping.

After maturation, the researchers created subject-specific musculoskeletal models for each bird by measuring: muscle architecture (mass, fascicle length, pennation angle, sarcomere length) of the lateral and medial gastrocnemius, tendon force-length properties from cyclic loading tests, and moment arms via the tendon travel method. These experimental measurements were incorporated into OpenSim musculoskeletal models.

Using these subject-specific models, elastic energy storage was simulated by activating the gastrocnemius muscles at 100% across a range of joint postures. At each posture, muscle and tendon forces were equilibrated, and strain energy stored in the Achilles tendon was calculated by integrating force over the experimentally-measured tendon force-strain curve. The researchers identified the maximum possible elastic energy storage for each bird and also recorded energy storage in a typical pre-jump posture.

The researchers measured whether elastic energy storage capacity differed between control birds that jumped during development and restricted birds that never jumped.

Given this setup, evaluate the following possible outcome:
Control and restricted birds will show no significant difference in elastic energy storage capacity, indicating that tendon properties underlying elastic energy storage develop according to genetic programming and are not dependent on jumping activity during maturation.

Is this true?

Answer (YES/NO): YES